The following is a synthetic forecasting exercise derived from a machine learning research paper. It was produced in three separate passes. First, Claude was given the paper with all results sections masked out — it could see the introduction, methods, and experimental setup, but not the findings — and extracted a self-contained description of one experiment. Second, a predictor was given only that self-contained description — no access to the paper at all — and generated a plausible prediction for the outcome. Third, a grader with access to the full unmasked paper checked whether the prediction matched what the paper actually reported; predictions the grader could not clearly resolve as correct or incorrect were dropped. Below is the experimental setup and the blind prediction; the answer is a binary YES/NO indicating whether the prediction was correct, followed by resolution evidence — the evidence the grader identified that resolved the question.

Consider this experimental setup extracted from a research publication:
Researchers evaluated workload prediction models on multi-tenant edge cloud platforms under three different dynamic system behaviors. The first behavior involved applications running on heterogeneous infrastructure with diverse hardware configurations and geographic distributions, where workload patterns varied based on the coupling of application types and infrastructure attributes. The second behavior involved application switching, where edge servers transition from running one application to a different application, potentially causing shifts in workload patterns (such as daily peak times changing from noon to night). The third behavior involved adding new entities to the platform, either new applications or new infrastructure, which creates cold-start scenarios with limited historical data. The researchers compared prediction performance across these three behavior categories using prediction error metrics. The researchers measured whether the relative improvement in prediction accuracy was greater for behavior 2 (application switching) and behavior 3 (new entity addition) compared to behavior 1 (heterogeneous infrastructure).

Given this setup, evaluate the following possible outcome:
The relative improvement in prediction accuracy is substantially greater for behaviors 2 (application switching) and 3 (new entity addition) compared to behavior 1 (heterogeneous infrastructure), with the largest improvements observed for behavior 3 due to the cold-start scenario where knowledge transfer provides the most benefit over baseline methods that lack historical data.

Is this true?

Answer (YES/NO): NO